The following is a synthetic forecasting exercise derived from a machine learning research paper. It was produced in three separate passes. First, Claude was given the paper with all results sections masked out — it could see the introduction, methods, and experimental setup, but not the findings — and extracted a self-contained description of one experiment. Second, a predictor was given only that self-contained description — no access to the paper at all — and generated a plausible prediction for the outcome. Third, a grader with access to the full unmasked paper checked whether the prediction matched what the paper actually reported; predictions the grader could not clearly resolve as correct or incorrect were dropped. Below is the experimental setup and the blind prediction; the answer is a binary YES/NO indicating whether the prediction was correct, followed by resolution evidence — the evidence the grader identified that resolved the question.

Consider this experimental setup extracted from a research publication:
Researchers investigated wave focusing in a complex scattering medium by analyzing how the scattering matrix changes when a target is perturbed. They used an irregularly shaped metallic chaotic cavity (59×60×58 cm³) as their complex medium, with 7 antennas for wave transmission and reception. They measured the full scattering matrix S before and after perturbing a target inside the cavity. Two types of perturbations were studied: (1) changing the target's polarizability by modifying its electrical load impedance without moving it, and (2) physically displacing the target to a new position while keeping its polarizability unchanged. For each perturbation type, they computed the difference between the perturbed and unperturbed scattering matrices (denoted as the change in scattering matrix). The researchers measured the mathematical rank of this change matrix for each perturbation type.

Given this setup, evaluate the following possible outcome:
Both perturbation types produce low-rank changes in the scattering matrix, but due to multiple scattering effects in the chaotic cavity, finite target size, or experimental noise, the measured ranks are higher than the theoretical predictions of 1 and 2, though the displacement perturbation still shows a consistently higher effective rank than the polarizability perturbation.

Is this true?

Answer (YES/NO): NO